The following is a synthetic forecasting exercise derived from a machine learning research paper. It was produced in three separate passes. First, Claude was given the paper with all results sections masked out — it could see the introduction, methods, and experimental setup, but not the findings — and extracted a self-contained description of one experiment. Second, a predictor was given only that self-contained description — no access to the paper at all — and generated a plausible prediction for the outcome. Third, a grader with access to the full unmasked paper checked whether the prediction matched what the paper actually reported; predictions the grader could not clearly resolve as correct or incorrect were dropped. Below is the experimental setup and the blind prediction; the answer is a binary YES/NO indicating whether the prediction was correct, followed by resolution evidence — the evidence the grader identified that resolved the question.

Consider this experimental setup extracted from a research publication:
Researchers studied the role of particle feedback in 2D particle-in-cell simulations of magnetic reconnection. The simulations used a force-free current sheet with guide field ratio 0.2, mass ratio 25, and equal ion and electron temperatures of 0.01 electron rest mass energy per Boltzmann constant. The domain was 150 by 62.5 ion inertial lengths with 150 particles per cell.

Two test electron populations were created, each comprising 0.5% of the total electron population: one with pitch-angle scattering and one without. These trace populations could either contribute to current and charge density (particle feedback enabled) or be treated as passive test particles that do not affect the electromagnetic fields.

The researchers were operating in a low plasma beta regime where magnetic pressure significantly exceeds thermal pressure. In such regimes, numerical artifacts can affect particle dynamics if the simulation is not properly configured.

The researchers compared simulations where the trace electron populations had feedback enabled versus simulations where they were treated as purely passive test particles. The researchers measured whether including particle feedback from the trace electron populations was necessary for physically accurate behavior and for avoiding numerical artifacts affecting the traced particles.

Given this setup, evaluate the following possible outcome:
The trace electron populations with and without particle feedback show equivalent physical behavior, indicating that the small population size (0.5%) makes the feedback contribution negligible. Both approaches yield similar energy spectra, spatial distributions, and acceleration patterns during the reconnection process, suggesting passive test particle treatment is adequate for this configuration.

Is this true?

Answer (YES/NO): NO